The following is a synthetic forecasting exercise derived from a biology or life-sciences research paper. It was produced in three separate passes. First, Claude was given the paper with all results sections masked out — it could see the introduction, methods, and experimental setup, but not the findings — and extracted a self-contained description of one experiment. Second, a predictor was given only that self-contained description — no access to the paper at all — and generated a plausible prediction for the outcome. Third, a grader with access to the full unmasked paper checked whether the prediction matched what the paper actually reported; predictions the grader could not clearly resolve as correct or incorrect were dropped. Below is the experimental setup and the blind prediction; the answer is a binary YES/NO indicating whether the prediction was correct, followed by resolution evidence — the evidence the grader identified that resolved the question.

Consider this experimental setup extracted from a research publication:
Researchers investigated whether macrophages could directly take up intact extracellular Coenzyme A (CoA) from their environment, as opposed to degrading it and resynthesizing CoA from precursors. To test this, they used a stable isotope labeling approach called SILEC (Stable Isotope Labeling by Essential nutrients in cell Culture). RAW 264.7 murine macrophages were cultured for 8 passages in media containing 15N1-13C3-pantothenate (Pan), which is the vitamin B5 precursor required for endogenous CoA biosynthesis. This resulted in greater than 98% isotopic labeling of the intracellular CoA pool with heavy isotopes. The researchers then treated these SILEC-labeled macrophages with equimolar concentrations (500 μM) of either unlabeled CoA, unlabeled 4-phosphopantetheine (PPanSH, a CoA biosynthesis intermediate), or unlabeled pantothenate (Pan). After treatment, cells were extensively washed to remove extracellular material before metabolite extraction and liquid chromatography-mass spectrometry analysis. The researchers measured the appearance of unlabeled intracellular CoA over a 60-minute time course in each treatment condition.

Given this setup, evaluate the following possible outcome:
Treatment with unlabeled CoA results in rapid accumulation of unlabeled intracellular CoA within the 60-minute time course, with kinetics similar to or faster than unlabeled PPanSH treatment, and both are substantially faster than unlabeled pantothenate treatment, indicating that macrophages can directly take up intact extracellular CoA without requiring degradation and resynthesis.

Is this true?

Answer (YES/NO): YES